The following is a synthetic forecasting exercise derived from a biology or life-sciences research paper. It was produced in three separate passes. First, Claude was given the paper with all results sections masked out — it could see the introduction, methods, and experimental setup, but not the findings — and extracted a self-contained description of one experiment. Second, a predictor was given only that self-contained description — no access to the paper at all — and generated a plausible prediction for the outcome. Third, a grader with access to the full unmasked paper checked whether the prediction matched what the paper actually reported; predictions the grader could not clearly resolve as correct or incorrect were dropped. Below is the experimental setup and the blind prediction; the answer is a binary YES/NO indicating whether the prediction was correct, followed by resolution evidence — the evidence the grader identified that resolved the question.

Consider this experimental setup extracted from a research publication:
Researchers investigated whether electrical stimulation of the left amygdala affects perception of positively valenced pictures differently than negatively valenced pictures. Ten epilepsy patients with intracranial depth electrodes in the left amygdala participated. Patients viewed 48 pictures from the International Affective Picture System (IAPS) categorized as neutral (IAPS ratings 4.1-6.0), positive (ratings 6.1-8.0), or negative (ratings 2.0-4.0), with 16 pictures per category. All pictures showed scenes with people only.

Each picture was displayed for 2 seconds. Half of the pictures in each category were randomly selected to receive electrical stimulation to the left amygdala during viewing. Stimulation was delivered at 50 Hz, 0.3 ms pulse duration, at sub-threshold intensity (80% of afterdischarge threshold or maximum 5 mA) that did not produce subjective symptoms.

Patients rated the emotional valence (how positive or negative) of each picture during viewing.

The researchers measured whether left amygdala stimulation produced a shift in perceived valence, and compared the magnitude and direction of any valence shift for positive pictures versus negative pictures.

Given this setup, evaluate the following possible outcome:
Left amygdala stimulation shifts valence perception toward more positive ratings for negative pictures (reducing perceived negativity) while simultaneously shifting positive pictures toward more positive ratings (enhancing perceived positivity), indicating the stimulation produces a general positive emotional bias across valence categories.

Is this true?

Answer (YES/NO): NO